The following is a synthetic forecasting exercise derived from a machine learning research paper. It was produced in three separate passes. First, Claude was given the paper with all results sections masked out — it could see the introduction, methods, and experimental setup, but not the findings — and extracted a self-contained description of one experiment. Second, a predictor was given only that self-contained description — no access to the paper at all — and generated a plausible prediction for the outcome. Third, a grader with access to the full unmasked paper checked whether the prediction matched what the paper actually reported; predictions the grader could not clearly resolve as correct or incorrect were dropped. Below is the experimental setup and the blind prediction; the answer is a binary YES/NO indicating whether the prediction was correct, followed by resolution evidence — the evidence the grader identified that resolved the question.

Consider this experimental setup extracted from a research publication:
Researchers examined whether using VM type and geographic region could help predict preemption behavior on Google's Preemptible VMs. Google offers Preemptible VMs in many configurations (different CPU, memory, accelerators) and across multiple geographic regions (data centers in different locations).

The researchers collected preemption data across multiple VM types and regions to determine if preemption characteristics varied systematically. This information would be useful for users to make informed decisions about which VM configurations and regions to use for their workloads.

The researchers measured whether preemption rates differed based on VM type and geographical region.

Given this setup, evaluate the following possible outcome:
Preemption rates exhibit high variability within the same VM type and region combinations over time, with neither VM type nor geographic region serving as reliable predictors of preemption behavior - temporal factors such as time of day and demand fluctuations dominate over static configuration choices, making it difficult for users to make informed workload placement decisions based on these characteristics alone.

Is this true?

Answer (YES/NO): NO